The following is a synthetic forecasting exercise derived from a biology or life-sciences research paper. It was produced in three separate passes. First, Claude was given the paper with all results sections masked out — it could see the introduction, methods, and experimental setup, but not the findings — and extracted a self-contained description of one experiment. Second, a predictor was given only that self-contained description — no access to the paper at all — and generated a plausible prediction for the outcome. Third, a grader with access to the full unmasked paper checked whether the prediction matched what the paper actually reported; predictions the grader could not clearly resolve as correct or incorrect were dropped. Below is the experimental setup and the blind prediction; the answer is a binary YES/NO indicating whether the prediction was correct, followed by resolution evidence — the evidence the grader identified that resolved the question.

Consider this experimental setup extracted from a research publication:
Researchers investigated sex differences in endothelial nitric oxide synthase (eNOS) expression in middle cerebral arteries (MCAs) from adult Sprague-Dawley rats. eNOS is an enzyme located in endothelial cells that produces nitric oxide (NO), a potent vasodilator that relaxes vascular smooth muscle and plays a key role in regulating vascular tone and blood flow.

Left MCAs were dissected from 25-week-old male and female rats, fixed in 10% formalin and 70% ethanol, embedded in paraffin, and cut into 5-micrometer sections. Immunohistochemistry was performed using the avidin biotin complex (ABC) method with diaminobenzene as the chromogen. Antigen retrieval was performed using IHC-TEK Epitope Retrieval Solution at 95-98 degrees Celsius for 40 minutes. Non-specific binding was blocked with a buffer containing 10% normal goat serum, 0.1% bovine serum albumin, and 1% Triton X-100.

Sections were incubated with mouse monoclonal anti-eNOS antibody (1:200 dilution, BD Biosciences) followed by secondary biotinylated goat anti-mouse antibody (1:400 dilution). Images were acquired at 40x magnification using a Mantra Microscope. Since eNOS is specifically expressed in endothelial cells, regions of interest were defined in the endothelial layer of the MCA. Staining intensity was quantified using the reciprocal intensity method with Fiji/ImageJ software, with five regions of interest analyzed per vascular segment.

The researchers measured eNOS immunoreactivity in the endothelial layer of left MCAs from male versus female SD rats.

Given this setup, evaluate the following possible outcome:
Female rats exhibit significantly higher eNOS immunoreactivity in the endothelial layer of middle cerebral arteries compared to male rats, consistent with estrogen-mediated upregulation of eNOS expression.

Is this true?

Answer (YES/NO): YES